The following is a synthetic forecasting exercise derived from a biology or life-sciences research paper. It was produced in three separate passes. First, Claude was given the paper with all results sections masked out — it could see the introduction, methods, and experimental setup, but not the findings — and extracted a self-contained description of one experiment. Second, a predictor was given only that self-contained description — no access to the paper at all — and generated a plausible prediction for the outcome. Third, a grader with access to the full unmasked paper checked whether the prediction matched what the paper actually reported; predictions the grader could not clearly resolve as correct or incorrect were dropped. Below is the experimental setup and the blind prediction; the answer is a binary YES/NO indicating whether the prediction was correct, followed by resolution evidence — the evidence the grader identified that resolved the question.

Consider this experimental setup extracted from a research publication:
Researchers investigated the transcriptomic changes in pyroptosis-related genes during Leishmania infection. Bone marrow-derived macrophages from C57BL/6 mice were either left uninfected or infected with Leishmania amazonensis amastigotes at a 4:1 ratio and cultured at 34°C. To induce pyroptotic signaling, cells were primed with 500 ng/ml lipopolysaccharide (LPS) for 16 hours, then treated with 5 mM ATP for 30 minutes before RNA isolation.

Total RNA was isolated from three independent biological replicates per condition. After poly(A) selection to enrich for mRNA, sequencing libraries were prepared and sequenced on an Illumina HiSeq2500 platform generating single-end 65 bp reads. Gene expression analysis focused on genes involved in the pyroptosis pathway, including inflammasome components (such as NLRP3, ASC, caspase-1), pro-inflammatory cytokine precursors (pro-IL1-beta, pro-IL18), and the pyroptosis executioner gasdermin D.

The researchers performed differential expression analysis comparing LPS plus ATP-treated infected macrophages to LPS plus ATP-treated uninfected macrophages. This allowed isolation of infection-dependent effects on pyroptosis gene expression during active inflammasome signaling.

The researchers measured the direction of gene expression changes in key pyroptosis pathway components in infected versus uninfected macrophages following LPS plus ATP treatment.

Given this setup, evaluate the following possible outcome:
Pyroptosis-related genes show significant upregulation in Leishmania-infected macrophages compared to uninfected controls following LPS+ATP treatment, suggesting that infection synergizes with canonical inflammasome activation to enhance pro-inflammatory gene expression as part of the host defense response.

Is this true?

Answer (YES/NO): NO